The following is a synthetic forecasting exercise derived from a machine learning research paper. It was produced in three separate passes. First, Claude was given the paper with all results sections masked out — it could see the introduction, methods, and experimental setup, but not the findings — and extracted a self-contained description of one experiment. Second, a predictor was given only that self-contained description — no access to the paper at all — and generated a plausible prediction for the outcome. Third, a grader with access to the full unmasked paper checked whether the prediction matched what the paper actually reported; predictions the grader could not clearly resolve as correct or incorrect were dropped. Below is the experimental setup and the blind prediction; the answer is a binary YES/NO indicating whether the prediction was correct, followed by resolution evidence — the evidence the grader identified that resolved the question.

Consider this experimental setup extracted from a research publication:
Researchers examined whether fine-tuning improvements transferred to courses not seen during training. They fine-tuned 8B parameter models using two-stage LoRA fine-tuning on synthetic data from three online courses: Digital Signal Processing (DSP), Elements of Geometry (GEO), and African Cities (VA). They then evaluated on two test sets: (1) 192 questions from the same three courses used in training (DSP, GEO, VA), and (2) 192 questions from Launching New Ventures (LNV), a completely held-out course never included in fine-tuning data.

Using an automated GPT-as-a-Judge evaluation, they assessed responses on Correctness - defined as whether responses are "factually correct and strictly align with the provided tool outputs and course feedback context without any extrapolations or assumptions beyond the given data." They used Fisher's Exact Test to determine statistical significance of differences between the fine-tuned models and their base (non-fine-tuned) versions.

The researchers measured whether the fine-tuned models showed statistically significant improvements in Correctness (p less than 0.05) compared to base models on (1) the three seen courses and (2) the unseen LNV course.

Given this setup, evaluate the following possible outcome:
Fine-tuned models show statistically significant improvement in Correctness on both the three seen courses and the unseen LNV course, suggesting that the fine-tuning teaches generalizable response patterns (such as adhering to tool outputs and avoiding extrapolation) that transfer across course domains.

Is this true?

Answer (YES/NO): NO